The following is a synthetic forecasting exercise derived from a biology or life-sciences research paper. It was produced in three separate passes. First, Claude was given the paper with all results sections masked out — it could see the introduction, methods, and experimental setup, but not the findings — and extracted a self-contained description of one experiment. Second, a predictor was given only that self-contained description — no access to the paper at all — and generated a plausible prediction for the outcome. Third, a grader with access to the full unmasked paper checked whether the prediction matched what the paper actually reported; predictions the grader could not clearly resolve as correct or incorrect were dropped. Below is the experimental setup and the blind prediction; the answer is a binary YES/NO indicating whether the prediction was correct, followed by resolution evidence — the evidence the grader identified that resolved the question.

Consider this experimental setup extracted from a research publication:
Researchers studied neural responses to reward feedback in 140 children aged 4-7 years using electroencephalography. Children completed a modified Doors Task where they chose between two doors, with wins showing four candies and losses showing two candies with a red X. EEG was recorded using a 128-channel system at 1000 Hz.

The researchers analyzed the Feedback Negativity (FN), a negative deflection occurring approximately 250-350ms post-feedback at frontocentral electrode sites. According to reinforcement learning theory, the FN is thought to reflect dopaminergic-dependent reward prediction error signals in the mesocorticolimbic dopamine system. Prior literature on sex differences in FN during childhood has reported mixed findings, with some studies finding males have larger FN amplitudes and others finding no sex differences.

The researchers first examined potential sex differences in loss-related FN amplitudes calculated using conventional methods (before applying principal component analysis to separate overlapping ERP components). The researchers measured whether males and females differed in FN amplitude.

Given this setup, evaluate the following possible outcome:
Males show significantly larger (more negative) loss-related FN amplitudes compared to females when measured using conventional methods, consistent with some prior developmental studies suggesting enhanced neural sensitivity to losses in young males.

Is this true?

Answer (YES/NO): NO